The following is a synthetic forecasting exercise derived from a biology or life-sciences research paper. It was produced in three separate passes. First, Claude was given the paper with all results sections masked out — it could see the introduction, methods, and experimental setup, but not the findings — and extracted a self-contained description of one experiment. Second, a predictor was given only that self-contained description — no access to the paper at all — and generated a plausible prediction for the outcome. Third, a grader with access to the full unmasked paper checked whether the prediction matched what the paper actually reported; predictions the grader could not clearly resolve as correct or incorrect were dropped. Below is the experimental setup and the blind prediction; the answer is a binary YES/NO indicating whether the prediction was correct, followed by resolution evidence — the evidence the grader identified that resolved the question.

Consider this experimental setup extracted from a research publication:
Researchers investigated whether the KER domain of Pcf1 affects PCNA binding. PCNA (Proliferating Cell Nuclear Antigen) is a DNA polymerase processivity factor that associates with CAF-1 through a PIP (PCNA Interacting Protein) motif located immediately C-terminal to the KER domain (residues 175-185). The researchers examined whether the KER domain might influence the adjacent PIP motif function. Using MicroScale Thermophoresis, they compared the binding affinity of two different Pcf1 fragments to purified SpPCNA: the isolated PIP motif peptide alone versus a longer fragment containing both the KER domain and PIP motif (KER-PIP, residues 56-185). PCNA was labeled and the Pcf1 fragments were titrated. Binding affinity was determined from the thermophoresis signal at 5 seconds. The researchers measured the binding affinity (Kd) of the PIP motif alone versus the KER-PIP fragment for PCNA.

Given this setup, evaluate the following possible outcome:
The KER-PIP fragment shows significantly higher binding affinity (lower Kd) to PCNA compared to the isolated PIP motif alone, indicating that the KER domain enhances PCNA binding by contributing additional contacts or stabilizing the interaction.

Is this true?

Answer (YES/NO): YES